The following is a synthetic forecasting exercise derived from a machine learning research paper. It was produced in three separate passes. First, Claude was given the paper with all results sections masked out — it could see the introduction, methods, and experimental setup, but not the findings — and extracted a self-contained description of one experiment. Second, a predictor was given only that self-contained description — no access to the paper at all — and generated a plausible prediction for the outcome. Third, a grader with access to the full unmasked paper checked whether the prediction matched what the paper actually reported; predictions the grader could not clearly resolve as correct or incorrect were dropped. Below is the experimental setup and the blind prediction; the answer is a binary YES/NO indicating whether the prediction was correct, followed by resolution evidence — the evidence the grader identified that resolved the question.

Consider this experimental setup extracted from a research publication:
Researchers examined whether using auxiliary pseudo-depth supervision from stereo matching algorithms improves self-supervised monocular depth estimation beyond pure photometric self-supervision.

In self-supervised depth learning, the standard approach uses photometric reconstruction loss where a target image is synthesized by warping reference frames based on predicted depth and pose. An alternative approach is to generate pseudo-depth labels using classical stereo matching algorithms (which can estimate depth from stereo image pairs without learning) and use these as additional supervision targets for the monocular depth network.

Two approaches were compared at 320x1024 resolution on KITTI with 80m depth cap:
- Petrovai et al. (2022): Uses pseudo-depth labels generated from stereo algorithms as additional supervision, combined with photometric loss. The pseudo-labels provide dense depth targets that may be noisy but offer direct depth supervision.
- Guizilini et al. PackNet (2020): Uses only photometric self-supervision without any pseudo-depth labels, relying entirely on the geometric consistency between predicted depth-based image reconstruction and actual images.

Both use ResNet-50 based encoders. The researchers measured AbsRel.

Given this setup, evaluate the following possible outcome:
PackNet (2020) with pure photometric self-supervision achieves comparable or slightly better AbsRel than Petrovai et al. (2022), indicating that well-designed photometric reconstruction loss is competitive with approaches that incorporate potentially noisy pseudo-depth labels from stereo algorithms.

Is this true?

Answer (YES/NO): NO